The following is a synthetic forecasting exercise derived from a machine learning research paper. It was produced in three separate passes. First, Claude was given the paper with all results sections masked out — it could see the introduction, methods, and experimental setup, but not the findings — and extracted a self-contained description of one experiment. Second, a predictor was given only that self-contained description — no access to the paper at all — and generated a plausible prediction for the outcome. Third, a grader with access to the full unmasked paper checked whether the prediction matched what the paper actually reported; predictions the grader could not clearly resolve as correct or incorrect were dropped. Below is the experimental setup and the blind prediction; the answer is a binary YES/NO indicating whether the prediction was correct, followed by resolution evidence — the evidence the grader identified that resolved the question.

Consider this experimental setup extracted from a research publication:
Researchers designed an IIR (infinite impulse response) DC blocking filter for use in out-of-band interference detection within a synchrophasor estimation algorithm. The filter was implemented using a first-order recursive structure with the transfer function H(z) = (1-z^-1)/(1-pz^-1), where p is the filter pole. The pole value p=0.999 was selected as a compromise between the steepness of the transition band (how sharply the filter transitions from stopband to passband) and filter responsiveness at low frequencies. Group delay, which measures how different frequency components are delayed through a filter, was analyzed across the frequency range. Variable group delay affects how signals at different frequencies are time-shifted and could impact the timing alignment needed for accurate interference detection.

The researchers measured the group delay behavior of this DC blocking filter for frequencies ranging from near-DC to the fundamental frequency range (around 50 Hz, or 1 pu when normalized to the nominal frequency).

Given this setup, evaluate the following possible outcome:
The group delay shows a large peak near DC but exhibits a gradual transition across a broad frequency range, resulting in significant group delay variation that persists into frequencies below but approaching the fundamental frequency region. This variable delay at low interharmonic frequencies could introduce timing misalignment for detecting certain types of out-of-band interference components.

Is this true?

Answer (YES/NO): NO